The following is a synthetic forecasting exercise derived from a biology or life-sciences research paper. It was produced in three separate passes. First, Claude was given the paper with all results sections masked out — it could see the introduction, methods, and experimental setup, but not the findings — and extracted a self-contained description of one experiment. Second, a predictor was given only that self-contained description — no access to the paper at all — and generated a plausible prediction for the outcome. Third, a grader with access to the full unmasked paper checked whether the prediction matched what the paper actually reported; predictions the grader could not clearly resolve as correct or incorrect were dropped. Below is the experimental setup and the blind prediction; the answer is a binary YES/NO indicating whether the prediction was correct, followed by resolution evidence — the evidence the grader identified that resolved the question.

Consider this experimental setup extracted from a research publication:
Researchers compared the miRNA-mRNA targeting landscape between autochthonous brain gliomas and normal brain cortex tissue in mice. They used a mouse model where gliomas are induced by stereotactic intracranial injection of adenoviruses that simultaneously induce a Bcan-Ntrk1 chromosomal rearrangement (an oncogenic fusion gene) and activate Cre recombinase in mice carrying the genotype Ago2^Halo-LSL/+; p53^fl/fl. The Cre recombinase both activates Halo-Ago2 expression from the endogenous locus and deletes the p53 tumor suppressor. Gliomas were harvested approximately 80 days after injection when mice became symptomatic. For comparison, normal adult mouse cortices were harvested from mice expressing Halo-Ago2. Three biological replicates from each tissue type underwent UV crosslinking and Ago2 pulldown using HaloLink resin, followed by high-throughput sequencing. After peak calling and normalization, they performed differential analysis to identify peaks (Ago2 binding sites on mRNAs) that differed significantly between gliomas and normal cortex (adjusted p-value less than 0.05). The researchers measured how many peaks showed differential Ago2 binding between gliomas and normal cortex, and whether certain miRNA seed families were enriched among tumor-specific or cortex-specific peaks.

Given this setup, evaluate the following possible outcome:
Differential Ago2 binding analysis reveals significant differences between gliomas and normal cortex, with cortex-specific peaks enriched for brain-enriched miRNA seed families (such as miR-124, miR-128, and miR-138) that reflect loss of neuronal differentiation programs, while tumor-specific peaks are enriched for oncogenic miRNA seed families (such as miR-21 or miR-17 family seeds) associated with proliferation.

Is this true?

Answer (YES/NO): YES